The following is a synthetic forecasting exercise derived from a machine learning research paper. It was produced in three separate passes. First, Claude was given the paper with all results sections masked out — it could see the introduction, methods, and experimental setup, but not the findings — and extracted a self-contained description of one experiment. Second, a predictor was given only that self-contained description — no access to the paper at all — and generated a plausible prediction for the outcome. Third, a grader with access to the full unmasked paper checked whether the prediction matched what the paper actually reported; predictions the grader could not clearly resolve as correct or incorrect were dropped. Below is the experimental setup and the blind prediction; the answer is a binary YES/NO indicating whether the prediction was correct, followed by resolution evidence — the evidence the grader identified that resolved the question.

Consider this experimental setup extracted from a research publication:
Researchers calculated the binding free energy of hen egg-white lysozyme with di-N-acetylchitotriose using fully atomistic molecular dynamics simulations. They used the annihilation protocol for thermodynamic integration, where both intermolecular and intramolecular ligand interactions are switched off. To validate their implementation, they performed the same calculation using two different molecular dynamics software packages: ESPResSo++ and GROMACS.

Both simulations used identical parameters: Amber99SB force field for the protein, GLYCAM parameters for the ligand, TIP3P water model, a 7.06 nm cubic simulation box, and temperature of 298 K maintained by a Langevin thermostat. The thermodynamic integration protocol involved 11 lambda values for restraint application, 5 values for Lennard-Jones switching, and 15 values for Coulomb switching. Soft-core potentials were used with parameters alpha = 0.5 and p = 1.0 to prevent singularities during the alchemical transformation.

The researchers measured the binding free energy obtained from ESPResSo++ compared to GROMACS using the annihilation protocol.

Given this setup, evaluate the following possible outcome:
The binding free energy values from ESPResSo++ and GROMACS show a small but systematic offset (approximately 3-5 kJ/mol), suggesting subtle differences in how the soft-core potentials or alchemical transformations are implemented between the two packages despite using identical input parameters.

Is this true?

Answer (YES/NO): NO